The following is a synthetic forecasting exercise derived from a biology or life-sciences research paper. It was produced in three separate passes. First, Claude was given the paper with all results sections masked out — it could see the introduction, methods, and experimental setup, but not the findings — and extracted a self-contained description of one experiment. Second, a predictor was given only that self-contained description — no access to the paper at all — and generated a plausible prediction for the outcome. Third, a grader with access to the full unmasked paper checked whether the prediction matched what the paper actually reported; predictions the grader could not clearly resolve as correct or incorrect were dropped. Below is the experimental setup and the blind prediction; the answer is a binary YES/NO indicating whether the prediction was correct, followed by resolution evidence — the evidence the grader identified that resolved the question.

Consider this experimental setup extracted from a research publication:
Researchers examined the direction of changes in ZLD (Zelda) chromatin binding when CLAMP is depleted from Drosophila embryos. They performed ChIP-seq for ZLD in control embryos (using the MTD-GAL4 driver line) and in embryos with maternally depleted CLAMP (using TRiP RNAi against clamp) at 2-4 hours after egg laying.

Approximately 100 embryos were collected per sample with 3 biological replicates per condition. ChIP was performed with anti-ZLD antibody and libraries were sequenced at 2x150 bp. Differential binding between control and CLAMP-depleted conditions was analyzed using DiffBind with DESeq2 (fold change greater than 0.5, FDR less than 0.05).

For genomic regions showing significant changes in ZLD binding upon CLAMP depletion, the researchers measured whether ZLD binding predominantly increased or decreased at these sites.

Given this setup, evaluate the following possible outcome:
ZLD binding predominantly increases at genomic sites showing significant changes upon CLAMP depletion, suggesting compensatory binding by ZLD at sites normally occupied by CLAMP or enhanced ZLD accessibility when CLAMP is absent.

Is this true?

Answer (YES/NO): NO